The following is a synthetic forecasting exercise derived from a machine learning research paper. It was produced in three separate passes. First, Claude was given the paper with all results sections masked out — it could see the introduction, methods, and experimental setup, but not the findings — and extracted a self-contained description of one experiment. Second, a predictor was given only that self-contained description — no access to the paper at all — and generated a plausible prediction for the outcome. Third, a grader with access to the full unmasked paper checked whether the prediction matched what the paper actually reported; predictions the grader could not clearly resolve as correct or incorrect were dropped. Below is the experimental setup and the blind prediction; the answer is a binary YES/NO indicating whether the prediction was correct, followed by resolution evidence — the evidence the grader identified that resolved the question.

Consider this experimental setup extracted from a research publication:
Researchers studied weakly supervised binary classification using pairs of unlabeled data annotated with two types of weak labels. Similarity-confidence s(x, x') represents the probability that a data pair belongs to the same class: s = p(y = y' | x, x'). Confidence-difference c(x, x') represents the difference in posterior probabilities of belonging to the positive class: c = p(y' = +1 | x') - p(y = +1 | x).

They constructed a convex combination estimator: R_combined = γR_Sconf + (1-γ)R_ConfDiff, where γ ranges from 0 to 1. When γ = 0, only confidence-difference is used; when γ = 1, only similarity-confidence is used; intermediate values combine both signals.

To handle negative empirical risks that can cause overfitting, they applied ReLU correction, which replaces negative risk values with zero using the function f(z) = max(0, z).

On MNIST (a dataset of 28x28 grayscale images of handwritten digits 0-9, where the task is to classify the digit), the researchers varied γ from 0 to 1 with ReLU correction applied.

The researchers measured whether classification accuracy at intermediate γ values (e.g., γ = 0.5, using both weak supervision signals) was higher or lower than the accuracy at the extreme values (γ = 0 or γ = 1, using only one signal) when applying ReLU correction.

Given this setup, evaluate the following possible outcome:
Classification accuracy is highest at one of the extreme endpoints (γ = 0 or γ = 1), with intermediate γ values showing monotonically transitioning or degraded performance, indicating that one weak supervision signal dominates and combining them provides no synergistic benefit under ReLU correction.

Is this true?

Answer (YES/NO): YES